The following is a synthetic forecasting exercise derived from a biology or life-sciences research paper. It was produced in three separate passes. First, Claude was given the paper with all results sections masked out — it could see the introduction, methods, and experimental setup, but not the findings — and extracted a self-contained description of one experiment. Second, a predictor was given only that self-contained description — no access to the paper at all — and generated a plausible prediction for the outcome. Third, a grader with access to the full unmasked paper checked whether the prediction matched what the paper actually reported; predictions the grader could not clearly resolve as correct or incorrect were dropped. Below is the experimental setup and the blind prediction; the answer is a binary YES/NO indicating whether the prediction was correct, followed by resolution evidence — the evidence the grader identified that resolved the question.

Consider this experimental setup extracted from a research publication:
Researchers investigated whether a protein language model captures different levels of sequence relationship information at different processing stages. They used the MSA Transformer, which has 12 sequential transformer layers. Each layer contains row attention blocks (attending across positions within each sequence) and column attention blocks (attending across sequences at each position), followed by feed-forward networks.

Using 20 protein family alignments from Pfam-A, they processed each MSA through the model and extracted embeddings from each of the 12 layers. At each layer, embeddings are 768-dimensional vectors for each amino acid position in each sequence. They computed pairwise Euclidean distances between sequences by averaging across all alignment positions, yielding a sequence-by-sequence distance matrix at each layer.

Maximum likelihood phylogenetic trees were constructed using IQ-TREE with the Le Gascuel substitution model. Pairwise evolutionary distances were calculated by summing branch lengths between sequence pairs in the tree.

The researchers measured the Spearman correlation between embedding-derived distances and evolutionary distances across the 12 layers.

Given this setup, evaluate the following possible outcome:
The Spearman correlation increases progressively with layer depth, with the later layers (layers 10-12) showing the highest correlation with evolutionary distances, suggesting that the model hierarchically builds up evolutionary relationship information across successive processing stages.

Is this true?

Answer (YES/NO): NO